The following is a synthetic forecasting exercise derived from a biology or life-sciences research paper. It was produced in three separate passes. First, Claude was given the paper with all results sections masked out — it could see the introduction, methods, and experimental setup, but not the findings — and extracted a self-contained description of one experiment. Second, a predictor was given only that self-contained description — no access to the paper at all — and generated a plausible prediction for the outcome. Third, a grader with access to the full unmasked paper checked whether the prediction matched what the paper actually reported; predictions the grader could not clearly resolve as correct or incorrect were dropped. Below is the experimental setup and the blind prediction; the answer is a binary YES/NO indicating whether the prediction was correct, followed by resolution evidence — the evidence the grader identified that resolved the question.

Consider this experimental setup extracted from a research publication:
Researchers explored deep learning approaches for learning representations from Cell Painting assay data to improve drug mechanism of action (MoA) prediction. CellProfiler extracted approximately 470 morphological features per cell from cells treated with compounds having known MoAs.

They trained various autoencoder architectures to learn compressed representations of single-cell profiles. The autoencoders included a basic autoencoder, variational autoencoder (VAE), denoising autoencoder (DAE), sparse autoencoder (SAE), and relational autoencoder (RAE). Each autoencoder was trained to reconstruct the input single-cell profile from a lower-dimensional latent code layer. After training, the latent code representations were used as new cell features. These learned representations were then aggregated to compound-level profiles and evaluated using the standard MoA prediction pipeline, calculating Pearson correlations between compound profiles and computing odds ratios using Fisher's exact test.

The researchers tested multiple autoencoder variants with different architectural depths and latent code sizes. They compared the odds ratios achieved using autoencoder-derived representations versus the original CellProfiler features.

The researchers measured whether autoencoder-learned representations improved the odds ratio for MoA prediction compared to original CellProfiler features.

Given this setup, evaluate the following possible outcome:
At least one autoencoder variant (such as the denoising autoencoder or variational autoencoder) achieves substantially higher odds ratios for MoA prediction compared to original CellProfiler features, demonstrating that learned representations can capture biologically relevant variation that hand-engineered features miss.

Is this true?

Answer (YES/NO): NO